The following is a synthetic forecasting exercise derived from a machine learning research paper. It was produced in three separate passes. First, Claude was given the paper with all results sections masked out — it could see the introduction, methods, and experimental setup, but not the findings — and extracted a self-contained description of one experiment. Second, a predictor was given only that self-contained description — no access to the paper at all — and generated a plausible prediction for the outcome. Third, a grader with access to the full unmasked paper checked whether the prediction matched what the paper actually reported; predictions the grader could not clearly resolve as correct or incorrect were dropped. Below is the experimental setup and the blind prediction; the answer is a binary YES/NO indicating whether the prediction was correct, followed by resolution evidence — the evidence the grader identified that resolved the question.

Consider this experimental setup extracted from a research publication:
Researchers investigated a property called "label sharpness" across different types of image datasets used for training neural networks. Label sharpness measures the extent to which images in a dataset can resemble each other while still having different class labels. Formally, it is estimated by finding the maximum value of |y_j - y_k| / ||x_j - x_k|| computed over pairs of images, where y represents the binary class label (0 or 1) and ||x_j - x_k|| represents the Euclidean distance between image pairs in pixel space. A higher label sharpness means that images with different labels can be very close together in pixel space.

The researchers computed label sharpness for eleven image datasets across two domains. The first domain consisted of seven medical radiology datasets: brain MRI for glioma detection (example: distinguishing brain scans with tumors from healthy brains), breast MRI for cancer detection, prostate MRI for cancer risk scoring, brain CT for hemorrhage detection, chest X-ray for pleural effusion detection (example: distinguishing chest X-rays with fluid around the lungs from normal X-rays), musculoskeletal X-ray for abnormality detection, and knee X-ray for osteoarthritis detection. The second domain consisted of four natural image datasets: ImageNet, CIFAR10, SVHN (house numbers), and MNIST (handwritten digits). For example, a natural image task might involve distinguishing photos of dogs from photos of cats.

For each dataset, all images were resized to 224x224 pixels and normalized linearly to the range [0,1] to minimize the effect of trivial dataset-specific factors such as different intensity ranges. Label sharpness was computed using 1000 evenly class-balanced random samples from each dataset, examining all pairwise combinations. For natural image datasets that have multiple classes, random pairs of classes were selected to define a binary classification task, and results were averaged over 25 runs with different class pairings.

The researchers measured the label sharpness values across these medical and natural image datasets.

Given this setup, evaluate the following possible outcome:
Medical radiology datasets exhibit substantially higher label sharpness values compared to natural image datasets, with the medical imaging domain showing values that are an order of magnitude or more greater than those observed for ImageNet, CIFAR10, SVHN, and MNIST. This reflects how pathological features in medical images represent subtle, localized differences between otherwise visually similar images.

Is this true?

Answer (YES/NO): NO